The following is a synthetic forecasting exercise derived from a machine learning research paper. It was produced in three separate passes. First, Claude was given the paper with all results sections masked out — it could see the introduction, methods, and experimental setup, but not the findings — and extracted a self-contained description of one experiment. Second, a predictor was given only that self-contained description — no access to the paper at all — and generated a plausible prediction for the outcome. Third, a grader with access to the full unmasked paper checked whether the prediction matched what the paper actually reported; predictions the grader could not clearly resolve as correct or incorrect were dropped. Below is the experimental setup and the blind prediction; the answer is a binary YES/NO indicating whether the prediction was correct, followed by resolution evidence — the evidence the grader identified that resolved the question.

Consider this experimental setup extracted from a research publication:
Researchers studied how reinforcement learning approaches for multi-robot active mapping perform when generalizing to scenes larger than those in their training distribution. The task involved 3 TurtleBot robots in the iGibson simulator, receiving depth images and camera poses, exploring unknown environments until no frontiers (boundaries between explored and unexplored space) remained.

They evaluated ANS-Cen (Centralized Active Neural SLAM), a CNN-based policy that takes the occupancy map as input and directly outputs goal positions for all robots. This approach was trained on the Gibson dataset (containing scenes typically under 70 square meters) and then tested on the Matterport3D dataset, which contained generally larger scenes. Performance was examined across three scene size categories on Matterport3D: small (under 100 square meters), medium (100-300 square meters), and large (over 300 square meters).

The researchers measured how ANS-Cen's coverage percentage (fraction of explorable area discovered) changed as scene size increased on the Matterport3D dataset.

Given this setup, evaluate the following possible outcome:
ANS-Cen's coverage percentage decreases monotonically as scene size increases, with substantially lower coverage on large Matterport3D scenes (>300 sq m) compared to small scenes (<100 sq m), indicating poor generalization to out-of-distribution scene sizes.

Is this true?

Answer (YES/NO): YES